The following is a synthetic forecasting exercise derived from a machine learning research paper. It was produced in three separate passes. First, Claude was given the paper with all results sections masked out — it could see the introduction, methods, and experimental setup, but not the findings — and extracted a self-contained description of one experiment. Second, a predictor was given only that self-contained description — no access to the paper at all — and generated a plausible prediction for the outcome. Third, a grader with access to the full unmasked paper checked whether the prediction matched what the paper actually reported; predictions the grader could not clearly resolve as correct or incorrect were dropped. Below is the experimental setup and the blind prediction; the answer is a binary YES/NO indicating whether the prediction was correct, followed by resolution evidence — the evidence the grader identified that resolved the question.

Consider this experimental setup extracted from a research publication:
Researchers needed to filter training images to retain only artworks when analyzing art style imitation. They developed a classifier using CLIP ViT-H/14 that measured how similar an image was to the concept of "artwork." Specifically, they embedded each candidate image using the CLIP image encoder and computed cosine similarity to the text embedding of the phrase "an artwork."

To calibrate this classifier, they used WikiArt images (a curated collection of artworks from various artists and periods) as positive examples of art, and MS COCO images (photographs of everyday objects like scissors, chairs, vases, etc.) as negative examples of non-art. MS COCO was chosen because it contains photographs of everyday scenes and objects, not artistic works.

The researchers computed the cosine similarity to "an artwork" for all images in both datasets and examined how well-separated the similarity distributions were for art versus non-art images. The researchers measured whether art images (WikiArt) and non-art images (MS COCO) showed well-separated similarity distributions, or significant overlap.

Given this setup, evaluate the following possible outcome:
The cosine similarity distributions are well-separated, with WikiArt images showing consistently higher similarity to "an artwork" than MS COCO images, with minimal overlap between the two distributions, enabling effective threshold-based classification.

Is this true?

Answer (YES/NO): YES